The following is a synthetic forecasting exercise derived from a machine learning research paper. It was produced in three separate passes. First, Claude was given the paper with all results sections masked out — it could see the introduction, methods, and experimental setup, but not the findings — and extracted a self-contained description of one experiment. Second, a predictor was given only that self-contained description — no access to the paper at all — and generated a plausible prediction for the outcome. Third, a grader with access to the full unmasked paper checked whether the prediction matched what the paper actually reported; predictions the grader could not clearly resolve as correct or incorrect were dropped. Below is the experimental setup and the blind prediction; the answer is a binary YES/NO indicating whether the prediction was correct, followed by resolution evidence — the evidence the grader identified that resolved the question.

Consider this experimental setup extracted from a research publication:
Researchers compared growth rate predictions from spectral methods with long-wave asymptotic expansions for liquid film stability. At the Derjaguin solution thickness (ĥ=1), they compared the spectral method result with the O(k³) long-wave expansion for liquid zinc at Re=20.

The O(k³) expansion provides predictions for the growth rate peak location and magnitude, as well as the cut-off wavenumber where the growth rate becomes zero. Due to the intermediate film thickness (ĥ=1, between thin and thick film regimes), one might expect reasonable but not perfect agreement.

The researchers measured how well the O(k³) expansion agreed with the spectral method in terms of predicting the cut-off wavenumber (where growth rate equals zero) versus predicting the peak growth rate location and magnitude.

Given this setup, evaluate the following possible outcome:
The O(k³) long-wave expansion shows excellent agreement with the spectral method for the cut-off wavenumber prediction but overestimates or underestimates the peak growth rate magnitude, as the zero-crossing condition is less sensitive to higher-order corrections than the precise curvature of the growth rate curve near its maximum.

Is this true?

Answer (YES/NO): YES